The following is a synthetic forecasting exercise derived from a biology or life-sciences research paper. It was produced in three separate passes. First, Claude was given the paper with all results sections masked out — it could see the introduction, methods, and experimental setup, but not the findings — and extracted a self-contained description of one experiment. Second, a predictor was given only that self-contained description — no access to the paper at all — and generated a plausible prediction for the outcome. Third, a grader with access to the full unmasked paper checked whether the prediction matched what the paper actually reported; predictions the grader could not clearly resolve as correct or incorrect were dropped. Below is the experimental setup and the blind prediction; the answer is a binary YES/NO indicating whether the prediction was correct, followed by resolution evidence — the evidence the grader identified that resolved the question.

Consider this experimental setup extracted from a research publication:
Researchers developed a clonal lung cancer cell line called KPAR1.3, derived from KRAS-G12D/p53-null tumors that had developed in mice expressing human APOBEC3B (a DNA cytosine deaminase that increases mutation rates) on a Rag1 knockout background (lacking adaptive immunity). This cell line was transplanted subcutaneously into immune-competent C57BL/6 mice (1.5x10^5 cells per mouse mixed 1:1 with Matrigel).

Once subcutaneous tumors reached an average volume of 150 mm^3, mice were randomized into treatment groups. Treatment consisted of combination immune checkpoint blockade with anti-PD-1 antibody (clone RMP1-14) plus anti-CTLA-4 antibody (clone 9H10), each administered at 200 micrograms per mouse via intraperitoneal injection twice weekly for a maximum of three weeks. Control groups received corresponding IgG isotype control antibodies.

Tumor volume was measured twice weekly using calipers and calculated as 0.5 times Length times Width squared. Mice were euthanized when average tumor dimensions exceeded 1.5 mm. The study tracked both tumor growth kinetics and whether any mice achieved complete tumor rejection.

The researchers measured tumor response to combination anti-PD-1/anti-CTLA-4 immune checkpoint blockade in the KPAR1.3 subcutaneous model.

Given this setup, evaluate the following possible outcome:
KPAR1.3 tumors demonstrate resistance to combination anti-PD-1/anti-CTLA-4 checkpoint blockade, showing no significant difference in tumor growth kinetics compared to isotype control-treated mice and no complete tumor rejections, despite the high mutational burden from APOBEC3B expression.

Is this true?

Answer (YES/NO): NO